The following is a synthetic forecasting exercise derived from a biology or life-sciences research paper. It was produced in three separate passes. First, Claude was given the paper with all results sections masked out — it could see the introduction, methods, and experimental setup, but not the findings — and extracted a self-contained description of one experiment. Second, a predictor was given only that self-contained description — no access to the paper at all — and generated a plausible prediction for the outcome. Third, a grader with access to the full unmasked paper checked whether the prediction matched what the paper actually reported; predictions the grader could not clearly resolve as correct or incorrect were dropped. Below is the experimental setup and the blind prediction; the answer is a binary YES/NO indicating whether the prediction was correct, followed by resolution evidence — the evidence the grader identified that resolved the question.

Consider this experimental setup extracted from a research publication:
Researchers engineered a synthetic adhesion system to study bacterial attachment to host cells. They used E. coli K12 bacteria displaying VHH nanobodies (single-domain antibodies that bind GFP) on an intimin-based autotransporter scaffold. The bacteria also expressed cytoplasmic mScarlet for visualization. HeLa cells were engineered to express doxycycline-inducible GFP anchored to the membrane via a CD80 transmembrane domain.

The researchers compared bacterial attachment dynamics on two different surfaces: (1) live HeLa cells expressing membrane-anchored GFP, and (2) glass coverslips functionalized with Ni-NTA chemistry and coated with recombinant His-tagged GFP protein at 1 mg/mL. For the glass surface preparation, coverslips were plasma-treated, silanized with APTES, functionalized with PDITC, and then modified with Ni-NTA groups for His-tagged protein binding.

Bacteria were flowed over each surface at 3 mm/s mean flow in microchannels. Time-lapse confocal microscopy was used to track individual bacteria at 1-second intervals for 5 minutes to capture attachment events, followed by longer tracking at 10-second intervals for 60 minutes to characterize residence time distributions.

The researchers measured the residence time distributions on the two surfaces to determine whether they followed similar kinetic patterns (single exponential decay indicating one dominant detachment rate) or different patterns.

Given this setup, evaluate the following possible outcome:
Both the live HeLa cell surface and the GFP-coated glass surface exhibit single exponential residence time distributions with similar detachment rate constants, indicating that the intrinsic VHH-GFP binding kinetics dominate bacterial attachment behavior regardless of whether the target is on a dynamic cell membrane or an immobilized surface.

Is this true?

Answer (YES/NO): NO